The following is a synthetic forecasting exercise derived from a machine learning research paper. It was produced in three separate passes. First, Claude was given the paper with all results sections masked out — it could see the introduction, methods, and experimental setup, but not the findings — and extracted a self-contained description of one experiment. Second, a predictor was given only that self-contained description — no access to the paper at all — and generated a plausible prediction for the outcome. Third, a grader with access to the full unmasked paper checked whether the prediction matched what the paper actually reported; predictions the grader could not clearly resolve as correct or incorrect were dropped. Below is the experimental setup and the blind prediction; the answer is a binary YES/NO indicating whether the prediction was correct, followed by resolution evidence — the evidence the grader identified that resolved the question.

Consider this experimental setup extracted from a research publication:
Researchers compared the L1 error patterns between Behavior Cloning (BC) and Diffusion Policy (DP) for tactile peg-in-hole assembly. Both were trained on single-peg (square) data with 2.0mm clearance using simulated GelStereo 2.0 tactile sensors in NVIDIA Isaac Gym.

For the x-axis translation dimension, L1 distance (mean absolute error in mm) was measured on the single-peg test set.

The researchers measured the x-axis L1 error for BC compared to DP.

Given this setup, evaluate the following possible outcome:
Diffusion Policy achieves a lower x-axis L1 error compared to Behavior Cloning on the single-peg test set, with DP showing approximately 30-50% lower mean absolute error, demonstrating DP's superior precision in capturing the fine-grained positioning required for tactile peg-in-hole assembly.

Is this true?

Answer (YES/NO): NO